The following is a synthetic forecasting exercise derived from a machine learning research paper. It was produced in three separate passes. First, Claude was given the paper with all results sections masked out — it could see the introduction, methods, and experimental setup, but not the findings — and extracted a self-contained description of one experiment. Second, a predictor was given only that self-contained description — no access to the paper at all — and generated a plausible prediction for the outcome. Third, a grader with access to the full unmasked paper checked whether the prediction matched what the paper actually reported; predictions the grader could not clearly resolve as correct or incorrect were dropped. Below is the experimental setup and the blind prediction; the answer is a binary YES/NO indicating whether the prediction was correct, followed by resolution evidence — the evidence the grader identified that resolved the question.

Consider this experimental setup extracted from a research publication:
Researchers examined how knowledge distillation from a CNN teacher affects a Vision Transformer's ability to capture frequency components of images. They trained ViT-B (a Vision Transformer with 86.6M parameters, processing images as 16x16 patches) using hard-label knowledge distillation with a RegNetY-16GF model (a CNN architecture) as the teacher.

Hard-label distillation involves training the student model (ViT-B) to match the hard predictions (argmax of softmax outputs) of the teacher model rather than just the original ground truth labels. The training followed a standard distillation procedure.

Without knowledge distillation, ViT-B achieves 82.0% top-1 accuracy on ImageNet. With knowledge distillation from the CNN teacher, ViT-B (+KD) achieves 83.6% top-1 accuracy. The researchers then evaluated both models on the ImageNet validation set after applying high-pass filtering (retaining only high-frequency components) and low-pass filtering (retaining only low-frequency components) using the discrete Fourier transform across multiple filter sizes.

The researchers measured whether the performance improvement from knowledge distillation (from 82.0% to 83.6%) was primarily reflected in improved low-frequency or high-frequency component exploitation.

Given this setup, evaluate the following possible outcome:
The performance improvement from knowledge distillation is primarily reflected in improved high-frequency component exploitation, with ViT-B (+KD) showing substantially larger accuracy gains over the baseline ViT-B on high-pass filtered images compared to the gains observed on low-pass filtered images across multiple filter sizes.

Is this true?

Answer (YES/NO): YES